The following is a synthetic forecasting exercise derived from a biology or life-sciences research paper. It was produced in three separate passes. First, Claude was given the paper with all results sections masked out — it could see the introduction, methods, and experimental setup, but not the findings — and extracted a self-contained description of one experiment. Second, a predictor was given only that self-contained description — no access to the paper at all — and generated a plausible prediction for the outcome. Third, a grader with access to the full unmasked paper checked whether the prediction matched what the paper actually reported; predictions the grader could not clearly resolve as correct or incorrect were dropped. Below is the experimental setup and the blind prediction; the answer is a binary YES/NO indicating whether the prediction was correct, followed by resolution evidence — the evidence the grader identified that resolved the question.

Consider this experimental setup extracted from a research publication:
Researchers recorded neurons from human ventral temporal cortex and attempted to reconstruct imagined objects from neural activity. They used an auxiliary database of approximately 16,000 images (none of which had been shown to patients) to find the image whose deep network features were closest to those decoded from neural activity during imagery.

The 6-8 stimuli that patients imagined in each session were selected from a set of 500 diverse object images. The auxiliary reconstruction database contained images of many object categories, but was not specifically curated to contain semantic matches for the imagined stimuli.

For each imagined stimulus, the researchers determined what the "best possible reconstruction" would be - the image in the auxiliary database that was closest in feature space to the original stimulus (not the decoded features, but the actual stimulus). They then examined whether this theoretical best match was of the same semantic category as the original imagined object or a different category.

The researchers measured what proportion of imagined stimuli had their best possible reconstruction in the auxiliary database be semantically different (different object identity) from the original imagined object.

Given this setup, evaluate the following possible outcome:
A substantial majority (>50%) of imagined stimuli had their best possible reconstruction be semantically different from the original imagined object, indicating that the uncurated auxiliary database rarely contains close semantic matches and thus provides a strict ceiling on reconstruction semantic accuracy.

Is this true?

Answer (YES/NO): YES